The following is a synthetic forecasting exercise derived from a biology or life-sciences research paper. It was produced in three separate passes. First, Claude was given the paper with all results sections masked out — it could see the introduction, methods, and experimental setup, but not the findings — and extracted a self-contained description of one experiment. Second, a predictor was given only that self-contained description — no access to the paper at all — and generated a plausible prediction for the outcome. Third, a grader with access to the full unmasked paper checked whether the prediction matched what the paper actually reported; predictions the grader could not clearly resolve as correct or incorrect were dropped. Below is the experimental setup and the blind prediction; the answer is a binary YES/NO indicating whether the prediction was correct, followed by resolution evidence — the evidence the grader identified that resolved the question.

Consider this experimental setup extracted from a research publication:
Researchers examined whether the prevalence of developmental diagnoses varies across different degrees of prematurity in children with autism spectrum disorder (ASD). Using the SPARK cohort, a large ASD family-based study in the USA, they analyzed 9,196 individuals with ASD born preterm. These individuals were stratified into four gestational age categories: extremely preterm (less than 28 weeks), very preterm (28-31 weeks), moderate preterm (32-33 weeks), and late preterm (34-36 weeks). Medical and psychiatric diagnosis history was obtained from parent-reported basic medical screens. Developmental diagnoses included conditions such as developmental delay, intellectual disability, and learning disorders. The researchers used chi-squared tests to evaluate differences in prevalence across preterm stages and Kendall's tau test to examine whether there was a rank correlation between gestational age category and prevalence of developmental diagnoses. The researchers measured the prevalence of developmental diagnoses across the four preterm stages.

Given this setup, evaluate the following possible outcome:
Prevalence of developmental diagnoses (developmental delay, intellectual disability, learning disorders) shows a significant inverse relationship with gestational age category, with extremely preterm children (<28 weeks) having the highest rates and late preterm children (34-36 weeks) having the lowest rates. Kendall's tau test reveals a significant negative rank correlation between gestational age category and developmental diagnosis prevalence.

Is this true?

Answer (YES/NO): NO